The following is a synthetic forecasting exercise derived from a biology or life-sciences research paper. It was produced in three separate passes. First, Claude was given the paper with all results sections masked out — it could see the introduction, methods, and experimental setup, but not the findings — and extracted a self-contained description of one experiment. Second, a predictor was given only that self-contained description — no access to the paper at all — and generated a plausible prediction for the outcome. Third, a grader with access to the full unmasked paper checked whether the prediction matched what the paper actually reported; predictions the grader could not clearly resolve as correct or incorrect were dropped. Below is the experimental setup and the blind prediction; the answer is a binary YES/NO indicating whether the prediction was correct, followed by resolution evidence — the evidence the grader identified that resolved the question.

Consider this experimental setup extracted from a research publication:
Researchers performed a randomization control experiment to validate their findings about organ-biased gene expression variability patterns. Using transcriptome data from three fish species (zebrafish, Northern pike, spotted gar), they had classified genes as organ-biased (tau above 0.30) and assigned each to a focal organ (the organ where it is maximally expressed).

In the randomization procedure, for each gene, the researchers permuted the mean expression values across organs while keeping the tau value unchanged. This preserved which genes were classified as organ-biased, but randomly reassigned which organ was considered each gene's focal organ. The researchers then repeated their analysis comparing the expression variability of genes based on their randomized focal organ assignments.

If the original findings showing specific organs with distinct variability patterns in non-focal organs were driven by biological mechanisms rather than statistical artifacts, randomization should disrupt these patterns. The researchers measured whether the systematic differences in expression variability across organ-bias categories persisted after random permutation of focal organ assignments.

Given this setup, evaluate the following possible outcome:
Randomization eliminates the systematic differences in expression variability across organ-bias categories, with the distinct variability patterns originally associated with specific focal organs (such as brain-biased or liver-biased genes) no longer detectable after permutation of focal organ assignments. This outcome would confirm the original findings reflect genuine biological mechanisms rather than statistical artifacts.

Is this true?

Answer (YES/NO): YES